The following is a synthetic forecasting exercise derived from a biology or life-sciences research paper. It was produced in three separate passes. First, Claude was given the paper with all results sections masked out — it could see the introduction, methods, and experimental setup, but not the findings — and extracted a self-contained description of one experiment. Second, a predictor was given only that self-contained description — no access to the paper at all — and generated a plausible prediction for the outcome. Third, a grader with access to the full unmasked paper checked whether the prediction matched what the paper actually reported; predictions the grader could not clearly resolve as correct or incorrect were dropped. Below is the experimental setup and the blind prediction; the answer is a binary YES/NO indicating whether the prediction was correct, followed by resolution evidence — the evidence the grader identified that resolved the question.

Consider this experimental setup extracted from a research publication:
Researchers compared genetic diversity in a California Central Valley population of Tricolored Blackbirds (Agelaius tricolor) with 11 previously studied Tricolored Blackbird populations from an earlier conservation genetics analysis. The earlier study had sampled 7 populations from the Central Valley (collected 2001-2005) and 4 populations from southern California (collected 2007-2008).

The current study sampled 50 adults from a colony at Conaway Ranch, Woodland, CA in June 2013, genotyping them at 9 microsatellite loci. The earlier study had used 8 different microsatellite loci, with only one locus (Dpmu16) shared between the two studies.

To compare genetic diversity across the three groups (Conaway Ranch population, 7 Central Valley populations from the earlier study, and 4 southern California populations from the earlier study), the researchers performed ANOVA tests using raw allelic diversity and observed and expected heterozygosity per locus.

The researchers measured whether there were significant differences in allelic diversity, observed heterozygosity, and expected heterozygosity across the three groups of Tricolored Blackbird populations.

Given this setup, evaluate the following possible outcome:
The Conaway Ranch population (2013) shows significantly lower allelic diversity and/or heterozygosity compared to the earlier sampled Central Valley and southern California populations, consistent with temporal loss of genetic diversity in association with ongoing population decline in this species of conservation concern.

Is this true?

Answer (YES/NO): NO